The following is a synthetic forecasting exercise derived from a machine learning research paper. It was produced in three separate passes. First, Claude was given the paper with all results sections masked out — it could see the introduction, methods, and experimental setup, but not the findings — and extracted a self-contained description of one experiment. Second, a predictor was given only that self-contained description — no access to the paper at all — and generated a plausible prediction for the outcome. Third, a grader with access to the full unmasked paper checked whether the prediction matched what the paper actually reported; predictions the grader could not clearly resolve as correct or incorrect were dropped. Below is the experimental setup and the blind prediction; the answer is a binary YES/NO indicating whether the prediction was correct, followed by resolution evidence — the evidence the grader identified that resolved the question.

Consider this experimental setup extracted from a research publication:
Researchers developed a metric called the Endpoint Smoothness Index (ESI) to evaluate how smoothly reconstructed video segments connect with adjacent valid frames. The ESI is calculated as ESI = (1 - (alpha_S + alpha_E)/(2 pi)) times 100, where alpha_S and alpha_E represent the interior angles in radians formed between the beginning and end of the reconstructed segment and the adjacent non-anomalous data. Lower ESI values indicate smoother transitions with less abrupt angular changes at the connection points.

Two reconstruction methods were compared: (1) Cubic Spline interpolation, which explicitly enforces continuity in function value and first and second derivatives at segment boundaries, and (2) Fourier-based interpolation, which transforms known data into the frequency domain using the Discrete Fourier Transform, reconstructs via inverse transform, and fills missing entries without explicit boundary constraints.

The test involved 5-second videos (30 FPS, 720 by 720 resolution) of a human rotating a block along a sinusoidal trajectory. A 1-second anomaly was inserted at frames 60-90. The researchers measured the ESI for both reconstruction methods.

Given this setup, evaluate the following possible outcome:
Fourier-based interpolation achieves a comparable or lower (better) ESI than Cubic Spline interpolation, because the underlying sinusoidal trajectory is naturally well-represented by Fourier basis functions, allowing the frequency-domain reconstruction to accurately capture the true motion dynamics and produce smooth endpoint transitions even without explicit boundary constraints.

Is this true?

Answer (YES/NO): NO